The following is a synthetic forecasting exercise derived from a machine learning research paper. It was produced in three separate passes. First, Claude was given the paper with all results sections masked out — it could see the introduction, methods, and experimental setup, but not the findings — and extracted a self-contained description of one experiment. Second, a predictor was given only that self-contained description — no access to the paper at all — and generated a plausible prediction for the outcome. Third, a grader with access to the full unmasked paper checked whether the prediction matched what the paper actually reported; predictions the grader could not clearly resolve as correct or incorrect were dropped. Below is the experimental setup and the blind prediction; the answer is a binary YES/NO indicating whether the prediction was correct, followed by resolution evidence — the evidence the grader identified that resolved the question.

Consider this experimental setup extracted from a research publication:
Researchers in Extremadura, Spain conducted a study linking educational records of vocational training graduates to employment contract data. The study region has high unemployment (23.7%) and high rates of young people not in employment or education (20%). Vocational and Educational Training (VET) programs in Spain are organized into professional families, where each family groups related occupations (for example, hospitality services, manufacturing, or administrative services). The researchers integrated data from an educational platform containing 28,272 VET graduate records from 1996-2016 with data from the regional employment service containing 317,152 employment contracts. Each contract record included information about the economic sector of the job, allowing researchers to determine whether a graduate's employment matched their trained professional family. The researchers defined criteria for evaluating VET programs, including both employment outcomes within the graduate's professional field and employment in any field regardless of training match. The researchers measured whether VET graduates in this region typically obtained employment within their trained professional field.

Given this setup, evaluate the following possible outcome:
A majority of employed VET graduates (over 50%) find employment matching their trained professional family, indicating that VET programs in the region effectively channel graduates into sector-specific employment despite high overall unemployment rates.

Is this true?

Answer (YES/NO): NO